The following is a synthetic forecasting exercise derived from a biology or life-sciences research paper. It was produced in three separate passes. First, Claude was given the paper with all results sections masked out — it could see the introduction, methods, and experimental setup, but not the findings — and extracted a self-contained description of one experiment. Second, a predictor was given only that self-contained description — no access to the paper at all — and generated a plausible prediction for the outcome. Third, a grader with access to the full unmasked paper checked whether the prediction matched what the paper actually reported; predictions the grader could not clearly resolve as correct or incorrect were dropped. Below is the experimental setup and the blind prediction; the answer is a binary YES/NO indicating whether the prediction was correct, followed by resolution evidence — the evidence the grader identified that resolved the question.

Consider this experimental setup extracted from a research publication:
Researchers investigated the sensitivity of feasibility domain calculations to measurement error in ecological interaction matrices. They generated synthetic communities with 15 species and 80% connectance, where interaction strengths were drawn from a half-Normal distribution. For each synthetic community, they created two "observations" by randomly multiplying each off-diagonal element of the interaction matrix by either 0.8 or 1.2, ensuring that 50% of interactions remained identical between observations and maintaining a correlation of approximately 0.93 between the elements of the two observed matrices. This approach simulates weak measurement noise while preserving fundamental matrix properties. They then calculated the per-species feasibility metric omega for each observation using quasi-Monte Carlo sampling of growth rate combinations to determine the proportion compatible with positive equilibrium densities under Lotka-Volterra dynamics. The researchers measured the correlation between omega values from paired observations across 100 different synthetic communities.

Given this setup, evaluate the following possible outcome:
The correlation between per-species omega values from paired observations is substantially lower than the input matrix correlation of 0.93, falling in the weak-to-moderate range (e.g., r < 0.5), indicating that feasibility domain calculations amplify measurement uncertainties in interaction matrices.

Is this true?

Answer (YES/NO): YES